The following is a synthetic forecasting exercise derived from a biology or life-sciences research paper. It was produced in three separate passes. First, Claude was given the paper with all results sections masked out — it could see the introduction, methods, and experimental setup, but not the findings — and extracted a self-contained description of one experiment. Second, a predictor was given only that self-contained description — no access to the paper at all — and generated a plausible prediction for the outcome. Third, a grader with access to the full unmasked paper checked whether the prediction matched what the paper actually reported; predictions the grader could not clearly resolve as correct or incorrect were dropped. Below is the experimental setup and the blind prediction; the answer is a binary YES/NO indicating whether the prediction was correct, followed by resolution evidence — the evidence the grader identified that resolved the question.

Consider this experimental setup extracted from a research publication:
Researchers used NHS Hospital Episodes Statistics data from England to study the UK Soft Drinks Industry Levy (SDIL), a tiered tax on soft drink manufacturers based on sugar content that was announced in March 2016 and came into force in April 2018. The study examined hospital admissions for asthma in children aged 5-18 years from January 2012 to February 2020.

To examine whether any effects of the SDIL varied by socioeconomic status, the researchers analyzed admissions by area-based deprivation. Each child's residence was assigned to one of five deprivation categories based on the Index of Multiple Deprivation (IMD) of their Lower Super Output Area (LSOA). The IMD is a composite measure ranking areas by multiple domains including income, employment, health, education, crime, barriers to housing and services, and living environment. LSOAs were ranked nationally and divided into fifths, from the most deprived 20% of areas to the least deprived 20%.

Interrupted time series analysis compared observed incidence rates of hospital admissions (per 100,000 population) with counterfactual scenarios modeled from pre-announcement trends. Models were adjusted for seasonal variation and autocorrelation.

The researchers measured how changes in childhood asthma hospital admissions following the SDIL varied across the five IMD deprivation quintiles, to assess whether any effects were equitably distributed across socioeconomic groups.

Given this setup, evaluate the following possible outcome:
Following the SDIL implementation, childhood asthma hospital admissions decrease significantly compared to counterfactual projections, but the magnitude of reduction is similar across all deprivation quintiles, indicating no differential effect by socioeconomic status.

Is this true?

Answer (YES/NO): NO